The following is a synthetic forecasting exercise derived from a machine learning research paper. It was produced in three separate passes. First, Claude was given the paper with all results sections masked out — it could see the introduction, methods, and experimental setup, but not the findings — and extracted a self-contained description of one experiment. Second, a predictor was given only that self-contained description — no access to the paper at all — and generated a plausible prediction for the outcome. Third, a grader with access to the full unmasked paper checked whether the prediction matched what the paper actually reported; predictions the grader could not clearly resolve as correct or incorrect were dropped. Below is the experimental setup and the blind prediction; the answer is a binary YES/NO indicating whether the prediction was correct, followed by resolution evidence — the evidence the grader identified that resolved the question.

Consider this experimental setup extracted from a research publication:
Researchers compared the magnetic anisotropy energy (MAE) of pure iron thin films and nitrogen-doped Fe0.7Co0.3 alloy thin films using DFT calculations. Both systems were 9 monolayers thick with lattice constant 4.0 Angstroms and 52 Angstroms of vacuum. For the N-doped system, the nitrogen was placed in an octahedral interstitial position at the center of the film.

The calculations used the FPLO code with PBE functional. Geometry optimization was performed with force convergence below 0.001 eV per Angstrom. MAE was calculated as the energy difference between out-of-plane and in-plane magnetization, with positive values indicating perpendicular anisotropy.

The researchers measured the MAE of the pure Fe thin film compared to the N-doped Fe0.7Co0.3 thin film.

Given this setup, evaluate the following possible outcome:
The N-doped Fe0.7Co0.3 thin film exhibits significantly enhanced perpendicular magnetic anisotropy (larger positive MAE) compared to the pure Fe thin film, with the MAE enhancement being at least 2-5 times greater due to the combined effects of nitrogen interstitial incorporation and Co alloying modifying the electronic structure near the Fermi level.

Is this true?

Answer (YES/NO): NO